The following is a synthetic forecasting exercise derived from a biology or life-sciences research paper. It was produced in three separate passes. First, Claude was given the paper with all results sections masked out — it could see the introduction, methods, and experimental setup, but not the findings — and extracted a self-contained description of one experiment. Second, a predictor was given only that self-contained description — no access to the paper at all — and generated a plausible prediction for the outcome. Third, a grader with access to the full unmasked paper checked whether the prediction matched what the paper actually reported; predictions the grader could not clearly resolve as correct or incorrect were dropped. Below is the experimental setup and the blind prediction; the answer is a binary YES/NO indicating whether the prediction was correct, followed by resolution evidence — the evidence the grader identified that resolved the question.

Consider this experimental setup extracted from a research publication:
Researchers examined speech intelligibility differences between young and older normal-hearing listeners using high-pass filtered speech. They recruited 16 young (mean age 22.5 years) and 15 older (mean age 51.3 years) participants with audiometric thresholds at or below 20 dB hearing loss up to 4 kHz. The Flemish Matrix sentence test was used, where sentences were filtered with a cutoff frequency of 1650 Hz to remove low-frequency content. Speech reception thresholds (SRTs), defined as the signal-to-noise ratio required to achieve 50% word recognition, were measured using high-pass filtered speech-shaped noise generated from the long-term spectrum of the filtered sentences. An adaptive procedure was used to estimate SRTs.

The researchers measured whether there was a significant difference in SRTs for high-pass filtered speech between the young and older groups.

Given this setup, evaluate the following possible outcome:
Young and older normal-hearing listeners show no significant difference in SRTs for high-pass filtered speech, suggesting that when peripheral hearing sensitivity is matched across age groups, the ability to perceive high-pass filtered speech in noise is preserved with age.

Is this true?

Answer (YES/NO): NO